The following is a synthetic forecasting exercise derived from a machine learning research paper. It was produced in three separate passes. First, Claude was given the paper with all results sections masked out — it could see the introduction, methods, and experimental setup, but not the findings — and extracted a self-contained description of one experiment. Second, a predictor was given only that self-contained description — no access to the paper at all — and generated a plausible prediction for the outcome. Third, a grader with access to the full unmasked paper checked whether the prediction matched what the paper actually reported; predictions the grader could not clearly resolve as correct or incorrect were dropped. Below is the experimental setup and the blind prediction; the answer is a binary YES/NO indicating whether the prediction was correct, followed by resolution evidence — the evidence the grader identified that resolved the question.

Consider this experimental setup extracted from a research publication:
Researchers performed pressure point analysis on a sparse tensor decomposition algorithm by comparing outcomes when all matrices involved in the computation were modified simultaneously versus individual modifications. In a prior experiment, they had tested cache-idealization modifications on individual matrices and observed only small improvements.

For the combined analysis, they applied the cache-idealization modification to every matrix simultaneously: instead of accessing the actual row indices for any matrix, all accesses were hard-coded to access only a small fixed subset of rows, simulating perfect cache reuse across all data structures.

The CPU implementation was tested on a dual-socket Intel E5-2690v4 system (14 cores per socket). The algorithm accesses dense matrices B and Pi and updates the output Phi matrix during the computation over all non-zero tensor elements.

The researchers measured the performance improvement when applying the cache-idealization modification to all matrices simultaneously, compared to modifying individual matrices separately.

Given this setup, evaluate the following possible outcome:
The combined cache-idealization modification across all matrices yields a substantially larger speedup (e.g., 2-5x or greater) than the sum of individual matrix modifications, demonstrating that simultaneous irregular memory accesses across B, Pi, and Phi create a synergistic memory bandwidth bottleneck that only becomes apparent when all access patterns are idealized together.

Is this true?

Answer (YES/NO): NO